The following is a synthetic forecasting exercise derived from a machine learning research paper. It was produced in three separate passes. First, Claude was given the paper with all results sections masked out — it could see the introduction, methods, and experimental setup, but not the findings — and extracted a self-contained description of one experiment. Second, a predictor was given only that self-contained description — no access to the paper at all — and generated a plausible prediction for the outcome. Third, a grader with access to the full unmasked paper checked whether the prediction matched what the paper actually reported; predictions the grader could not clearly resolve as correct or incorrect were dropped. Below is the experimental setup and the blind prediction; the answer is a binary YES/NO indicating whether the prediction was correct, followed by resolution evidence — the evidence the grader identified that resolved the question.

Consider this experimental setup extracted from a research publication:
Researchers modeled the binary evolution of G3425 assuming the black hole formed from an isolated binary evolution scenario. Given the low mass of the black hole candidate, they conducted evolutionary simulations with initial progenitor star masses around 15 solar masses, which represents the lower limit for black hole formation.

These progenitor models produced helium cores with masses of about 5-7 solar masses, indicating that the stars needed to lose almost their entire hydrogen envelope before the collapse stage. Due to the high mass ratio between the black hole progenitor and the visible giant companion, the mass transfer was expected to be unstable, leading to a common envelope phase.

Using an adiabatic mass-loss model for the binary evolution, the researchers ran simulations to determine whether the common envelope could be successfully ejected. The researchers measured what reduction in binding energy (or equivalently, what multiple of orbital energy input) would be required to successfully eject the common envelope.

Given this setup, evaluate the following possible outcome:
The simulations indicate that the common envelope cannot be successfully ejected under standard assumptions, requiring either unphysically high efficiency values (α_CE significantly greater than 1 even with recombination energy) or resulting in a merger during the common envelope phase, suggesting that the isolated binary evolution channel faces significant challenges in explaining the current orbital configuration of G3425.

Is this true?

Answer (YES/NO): YES